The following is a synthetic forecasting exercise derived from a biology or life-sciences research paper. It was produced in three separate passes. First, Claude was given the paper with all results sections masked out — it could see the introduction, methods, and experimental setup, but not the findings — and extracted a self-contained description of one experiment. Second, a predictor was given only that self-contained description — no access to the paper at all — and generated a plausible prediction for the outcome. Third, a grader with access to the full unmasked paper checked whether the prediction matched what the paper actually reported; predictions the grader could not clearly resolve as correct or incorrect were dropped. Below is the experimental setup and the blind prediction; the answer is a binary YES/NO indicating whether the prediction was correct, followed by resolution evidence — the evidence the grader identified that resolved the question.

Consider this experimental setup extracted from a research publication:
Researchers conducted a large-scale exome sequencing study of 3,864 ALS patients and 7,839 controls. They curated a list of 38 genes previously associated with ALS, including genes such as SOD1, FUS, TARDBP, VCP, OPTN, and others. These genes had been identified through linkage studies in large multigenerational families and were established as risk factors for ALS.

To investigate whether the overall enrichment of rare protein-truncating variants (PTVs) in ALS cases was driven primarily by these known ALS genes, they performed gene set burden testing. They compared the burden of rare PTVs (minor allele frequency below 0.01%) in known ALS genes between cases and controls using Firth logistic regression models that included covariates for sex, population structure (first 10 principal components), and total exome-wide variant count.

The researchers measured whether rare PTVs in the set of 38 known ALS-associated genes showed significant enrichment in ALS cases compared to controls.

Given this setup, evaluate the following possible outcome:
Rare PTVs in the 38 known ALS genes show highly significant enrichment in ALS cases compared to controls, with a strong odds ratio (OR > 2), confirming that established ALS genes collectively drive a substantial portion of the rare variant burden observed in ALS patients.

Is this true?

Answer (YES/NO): NO